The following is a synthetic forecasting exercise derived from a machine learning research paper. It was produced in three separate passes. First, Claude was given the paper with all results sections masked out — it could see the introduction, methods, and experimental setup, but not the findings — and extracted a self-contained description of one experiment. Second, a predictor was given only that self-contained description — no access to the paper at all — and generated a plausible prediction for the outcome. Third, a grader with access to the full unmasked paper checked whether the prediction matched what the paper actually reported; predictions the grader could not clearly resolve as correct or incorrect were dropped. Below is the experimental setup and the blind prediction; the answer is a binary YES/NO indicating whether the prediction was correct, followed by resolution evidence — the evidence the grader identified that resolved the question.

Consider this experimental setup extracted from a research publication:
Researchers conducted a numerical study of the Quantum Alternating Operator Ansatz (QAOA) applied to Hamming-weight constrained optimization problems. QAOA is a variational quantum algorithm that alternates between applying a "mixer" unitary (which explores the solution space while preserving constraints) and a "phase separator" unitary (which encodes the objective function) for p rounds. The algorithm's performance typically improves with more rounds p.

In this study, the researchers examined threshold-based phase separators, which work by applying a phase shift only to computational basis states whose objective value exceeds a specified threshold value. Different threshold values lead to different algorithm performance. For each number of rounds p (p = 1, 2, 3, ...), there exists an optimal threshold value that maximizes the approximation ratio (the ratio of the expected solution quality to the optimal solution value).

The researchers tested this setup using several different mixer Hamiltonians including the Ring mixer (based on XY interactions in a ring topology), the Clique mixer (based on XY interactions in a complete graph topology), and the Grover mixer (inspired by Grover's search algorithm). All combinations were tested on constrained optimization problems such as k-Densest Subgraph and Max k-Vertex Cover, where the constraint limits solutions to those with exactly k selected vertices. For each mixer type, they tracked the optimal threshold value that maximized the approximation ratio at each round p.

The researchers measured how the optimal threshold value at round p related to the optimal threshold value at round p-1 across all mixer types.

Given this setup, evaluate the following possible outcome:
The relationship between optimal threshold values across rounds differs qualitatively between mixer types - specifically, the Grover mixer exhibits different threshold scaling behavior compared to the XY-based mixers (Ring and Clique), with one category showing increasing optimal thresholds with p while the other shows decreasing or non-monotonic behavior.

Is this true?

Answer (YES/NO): NO